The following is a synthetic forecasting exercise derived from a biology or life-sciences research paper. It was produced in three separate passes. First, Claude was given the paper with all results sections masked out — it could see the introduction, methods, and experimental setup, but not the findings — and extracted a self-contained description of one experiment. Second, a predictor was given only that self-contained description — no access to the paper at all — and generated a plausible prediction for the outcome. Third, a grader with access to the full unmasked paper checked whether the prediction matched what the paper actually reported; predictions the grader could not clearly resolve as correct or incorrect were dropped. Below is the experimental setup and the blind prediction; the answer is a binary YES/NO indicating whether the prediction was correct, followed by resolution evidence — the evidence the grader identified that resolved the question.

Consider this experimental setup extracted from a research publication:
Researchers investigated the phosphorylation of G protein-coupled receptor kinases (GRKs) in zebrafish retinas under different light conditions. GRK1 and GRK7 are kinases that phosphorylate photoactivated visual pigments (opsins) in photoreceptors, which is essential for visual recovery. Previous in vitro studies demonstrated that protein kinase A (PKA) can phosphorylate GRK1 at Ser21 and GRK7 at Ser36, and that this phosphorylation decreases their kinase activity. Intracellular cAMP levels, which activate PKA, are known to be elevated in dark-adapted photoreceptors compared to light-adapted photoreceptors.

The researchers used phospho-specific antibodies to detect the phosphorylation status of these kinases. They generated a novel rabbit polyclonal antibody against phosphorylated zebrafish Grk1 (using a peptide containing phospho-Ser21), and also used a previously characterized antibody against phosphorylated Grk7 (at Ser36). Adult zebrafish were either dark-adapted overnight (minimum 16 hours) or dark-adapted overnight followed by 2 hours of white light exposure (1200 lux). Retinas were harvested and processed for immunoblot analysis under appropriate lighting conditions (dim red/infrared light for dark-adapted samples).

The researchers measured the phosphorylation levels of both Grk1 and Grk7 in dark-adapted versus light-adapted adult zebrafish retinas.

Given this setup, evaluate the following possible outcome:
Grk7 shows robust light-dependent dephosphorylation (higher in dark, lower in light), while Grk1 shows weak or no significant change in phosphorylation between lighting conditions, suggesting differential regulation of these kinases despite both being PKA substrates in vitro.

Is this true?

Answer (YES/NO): NO